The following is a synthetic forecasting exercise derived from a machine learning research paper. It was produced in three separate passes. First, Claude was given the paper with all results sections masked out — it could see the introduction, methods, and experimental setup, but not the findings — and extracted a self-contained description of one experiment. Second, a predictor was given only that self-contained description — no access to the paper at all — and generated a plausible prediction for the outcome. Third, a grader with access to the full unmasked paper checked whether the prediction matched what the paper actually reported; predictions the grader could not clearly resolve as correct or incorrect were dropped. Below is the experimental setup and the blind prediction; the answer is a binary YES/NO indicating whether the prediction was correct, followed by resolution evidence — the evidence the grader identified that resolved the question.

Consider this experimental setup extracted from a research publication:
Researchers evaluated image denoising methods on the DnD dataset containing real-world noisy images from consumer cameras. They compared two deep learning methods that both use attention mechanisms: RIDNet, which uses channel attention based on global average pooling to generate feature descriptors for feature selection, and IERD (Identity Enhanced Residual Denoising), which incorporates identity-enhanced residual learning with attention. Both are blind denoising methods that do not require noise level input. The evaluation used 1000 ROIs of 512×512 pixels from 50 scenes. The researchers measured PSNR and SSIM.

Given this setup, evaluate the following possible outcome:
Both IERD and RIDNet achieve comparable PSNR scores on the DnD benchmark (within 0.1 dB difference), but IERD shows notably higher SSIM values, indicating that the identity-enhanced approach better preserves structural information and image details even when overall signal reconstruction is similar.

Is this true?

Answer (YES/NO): NO